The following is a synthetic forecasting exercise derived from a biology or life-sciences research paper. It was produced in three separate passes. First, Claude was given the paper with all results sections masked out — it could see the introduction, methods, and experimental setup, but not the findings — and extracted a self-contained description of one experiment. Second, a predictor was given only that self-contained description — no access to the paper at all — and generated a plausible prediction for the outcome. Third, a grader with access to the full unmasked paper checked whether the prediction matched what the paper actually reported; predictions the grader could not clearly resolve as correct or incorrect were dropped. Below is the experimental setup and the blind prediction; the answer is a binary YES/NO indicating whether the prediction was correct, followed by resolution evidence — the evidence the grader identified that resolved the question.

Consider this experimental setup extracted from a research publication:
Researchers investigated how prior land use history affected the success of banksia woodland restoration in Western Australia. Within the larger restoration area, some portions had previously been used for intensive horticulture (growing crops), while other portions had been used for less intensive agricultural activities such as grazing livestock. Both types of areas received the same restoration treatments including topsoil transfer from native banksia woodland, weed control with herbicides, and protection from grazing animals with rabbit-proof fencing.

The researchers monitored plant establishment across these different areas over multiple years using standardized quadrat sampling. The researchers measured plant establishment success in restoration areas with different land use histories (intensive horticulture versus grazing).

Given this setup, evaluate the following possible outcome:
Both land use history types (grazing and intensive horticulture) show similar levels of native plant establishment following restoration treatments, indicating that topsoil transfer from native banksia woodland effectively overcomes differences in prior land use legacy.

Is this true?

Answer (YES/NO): NO